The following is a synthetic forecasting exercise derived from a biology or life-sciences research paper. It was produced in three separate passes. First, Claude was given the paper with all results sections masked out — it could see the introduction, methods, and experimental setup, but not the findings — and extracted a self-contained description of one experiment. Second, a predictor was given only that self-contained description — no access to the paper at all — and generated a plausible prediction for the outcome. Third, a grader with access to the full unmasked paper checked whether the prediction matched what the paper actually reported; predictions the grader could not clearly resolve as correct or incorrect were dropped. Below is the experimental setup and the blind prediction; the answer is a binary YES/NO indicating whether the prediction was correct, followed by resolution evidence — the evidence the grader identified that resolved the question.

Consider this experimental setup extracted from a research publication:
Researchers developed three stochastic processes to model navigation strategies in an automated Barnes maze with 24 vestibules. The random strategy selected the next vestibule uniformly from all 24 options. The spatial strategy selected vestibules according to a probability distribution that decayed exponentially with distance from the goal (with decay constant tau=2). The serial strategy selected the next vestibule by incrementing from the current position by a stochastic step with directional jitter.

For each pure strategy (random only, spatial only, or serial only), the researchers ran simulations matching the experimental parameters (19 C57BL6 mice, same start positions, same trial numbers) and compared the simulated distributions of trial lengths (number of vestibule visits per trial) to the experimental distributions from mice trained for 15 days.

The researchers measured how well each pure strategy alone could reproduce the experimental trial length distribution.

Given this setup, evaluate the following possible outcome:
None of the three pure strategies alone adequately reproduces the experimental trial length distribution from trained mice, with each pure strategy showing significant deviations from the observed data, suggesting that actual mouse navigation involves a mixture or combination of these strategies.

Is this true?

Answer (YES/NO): YES